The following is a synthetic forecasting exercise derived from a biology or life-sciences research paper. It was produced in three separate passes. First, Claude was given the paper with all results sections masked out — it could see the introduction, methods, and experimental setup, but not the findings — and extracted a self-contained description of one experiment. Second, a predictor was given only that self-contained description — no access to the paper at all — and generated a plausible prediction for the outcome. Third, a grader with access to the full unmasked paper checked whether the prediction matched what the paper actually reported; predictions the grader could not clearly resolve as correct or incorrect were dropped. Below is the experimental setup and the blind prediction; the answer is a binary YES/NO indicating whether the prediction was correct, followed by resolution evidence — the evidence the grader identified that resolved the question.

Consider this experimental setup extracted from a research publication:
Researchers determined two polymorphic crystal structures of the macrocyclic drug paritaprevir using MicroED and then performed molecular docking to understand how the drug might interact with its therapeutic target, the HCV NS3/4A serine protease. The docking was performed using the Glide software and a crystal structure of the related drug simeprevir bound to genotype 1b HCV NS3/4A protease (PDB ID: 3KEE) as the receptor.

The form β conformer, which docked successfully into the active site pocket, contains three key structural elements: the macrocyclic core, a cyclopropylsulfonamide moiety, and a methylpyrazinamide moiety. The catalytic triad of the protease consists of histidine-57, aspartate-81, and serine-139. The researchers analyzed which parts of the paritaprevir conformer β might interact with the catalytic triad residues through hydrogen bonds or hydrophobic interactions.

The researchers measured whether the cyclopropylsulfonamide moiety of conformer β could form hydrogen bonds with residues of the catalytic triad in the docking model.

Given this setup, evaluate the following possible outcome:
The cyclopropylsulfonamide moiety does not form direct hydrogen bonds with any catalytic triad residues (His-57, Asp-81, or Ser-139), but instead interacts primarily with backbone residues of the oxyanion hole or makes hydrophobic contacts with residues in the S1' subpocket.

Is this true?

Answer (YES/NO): NO